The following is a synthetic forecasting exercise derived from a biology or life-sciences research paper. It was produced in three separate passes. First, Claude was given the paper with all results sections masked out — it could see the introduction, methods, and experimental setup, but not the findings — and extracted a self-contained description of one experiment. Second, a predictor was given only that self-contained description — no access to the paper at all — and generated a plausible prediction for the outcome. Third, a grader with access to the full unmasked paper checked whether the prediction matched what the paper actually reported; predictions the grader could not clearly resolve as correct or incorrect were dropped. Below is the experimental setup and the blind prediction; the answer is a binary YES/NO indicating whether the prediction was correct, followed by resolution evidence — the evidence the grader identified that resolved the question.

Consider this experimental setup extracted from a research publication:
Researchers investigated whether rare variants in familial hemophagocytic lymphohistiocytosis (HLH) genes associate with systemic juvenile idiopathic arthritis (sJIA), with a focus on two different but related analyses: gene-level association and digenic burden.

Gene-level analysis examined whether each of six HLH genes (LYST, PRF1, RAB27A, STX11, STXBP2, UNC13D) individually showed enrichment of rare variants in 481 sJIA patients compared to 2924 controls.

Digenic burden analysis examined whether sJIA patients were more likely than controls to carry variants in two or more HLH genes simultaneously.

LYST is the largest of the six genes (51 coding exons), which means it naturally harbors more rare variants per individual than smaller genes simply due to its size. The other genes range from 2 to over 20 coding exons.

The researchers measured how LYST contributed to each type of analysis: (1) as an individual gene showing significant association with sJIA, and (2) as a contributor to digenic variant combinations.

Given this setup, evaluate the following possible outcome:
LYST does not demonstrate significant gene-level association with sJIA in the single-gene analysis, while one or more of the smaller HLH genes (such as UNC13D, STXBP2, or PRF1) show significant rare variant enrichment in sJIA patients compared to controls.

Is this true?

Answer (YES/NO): YES